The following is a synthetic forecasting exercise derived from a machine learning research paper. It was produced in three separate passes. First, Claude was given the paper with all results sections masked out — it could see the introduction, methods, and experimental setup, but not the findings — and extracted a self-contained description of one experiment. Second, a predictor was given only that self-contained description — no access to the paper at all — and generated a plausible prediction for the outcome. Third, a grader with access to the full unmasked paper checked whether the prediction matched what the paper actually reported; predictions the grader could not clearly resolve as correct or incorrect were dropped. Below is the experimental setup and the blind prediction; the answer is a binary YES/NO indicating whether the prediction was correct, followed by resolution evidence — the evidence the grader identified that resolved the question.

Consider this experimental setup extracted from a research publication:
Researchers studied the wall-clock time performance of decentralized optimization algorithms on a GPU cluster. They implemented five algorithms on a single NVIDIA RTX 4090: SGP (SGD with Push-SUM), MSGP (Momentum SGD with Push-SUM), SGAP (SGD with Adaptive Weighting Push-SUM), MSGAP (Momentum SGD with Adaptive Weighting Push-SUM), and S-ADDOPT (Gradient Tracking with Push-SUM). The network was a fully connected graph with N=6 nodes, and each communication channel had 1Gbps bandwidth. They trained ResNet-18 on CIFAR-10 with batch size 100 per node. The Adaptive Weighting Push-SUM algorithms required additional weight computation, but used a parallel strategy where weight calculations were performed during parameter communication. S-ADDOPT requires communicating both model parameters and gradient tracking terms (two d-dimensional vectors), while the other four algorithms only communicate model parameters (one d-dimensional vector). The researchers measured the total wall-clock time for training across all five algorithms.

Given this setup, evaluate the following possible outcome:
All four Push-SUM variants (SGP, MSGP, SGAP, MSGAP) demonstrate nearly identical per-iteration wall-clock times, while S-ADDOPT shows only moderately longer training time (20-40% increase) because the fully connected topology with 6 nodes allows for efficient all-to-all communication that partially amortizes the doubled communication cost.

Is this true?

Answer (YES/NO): NO